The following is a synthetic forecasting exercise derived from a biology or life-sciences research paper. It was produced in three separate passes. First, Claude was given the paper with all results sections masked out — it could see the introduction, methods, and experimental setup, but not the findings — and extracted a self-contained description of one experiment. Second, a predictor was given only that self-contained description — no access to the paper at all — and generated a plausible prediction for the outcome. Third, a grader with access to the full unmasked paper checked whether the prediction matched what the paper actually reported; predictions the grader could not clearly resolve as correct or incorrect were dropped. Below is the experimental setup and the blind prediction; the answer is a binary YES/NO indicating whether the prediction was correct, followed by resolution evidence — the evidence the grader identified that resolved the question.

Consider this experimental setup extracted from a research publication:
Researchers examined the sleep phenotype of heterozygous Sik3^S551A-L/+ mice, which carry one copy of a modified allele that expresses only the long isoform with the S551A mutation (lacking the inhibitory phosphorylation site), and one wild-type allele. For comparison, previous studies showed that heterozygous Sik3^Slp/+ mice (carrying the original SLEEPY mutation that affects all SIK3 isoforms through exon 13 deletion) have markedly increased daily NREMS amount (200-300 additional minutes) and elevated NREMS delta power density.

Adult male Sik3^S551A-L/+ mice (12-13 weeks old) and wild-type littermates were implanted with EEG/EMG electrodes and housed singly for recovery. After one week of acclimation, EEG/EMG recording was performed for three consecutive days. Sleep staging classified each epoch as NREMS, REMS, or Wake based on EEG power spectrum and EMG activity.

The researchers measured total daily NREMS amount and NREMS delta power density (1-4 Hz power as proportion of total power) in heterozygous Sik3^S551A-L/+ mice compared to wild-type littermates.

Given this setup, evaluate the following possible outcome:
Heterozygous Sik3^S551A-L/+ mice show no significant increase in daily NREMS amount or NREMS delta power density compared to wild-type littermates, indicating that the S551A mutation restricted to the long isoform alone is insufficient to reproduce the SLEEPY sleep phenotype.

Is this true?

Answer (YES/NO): NO